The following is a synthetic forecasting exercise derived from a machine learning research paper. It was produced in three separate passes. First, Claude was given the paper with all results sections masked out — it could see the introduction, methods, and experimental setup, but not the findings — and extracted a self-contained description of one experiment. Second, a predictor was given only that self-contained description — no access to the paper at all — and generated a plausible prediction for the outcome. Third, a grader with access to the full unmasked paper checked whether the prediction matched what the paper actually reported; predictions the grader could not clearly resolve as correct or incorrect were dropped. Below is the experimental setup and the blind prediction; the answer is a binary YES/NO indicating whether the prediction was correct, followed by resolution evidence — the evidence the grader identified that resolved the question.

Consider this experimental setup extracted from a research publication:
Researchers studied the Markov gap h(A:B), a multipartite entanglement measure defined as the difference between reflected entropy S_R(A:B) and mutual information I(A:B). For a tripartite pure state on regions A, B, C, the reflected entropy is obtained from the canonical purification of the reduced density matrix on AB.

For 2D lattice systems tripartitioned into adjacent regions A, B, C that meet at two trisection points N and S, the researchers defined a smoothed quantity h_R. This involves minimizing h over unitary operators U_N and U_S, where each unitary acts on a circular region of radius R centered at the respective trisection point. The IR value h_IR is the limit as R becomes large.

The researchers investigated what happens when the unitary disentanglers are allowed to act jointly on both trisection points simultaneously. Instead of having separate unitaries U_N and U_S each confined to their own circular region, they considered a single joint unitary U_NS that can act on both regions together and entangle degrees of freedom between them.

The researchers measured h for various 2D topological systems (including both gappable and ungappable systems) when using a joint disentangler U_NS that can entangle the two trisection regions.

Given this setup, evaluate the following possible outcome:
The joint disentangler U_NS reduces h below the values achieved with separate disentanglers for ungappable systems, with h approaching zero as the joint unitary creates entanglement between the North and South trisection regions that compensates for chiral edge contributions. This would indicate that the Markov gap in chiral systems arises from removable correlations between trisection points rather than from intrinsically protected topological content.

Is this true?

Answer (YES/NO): YES